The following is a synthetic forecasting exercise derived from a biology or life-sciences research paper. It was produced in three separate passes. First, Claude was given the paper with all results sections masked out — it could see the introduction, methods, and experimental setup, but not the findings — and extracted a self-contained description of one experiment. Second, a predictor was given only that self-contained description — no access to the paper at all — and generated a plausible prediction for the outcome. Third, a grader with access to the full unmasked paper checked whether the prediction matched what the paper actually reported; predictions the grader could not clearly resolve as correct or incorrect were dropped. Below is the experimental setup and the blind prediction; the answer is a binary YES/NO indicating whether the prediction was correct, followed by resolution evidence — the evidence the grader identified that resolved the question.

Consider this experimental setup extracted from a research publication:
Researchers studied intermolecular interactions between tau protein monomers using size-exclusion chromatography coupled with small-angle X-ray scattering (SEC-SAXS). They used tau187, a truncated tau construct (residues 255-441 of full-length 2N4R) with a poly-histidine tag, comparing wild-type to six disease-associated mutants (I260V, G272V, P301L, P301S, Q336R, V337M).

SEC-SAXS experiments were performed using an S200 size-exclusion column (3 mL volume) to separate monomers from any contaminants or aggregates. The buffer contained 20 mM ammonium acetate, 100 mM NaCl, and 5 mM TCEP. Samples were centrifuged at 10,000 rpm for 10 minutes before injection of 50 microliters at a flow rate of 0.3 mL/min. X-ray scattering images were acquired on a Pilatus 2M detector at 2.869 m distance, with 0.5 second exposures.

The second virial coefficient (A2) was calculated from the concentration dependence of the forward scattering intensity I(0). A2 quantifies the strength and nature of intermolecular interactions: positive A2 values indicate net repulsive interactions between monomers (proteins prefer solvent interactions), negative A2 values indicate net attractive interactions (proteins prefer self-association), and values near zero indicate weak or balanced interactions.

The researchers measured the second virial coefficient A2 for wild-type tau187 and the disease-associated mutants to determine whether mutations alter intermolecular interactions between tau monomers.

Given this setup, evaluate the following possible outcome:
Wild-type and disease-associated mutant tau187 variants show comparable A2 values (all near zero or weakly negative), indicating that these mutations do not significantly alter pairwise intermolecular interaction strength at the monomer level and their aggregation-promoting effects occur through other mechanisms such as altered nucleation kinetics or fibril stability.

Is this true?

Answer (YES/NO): NO